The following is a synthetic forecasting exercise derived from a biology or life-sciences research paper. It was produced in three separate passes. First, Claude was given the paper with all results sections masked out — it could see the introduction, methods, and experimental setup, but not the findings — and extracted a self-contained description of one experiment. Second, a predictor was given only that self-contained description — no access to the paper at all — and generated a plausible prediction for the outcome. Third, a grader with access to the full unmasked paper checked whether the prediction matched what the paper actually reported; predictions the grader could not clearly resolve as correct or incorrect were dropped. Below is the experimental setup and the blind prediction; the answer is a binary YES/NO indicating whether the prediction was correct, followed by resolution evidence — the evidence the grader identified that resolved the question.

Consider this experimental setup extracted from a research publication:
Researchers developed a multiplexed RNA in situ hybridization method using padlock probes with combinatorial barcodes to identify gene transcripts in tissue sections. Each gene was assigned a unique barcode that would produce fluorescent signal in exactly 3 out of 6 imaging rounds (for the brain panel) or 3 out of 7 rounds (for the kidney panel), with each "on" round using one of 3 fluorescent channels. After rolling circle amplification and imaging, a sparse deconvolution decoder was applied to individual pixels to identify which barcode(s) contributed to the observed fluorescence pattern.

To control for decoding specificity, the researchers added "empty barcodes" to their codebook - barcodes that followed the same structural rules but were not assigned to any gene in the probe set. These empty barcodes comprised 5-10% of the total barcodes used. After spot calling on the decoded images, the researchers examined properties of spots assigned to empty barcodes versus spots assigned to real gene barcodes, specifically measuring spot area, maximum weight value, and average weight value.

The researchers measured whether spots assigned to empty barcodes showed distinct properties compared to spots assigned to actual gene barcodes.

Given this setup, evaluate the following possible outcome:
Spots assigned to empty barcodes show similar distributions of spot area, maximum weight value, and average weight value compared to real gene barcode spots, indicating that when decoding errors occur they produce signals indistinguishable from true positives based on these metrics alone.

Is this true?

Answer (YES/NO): NO